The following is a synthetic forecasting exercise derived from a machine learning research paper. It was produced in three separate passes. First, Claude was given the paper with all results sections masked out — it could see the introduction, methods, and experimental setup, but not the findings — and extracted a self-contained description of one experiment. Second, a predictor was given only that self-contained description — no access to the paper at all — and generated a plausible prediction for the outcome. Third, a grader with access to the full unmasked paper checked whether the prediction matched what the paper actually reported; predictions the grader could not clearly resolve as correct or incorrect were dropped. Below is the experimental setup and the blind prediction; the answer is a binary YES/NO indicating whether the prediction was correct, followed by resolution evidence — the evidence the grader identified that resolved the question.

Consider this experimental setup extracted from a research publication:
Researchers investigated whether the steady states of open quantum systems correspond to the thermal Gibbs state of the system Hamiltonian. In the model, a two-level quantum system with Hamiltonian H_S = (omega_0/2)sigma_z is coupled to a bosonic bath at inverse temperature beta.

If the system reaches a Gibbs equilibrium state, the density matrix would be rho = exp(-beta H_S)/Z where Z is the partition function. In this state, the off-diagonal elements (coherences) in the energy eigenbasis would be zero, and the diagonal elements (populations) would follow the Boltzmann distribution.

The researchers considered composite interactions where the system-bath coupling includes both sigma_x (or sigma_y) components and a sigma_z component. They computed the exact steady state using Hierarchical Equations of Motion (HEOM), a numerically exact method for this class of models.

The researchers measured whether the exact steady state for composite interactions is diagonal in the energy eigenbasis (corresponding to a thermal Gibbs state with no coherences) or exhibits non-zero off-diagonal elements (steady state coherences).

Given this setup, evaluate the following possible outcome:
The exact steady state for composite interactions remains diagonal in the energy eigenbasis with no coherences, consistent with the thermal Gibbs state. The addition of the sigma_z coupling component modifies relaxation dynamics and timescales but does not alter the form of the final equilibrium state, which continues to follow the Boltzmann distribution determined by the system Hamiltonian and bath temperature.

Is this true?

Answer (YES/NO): NO